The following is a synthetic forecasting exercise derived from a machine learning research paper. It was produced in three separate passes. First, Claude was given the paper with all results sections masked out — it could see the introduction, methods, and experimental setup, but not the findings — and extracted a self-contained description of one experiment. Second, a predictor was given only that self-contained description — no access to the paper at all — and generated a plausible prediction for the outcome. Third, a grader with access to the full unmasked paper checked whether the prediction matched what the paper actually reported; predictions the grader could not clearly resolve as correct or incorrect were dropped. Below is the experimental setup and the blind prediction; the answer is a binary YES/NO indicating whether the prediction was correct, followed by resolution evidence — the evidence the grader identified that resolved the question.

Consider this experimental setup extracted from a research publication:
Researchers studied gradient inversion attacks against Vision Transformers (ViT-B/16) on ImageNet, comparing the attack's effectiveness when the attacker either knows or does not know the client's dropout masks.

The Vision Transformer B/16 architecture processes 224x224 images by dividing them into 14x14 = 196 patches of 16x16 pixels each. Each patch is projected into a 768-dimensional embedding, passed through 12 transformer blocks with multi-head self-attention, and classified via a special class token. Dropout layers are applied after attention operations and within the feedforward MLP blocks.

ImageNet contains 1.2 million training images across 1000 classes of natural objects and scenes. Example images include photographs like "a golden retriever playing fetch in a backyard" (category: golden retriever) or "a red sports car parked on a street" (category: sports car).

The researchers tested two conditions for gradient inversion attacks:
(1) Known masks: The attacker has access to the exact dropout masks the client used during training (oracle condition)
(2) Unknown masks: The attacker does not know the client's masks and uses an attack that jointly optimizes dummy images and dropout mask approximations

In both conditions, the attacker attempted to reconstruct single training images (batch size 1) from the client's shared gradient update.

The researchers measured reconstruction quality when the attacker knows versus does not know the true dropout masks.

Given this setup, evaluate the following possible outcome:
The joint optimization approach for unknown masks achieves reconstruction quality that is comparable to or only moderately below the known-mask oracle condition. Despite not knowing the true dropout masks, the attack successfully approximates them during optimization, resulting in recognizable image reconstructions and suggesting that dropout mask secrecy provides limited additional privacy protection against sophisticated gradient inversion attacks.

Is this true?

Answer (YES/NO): YES